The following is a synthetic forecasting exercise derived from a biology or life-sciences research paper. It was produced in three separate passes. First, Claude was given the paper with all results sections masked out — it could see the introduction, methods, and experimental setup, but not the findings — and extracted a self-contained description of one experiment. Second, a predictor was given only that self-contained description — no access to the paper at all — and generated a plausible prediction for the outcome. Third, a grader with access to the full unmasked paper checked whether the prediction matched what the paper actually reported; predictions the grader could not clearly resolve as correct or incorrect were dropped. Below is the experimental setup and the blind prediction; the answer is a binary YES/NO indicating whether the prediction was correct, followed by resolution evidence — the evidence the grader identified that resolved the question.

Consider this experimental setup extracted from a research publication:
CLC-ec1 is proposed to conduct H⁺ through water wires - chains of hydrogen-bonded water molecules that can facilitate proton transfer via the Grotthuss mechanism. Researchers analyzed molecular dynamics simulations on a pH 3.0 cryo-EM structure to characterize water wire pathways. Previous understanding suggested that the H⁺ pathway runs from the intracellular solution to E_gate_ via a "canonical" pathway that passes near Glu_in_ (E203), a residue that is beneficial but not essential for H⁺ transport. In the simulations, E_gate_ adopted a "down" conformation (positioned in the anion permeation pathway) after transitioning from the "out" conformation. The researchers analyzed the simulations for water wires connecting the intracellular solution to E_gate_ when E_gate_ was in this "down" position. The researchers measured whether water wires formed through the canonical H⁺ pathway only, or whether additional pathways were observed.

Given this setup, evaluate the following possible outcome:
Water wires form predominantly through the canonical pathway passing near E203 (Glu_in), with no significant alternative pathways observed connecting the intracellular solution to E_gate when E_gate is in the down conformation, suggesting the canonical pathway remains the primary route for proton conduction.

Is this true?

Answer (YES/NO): NO